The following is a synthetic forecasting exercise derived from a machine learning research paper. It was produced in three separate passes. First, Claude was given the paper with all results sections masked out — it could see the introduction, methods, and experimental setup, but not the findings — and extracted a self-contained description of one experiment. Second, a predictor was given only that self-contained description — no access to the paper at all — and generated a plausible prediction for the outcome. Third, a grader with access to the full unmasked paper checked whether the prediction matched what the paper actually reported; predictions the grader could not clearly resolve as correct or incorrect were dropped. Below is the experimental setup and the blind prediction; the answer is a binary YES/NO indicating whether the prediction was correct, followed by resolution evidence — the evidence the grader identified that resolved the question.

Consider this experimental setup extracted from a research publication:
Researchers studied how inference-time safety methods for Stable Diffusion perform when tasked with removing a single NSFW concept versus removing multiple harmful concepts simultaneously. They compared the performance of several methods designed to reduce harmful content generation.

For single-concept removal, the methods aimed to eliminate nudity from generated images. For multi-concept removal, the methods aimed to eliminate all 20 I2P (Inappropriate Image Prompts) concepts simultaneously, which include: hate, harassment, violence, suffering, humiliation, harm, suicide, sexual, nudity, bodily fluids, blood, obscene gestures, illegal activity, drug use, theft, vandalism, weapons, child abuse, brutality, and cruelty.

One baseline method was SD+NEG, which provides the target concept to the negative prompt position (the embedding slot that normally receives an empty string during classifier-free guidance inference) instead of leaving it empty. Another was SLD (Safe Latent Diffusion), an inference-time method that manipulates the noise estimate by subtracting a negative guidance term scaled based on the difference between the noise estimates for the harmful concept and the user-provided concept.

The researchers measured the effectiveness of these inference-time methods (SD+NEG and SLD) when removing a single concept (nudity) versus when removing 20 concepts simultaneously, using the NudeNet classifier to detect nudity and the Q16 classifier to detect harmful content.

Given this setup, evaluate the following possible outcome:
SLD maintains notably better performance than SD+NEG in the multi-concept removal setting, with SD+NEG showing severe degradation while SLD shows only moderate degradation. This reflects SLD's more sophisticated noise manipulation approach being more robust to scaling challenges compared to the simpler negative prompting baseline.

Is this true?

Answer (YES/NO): NO